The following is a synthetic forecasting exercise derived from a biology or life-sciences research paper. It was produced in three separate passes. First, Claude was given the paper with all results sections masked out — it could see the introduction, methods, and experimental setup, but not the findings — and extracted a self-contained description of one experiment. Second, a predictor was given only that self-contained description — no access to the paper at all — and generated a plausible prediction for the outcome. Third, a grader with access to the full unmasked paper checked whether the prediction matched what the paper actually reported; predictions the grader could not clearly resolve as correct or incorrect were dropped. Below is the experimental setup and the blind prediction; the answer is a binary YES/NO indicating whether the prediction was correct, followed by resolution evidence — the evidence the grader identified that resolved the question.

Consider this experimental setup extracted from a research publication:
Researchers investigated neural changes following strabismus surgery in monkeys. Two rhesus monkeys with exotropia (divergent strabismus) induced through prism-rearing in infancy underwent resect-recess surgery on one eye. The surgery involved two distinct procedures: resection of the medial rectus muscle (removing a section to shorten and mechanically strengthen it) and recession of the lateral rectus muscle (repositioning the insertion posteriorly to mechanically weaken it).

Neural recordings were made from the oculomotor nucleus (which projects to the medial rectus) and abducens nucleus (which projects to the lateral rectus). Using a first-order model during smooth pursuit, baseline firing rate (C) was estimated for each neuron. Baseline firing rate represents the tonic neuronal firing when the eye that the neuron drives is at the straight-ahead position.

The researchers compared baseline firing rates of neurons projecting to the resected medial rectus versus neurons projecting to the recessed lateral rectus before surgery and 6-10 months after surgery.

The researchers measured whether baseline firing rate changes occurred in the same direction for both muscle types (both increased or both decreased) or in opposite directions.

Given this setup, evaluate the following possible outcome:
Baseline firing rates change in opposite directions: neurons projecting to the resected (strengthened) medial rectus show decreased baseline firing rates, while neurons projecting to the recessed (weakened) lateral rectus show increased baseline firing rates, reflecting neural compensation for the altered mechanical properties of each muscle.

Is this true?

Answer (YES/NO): NO